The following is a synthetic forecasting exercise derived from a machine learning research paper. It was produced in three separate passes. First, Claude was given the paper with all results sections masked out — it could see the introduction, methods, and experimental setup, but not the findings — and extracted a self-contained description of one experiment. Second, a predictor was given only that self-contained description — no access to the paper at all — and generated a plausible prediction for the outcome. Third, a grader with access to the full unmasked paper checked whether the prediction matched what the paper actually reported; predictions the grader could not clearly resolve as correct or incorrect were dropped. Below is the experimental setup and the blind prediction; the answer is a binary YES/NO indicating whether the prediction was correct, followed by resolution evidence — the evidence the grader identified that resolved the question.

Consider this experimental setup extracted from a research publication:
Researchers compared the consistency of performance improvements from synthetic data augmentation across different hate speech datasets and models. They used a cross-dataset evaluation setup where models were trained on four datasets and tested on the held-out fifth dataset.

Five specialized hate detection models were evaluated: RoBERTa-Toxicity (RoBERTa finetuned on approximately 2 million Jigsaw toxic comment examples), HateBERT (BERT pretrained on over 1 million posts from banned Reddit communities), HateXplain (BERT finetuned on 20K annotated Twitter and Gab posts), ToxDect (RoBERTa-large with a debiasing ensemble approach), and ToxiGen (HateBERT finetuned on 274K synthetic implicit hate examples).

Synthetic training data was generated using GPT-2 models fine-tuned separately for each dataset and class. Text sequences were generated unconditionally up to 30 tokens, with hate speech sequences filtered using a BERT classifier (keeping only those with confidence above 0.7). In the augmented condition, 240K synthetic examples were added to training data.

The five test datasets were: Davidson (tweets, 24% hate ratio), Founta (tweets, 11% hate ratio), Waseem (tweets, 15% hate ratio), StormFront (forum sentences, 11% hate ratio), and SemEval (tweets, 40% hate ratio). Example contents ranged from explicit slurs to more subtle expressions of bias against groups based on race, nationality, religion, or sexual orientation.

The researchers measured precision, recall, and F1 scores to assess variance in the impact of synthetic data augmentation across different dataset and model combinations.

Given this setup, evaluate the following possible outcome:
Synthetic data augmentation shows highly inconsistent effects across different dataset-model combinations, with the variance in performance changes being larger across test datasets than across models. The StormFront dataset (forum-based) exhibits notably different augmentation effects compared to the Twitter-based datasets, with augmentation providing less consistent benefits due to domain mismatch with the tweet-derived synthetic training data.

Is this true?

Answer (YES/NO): NO